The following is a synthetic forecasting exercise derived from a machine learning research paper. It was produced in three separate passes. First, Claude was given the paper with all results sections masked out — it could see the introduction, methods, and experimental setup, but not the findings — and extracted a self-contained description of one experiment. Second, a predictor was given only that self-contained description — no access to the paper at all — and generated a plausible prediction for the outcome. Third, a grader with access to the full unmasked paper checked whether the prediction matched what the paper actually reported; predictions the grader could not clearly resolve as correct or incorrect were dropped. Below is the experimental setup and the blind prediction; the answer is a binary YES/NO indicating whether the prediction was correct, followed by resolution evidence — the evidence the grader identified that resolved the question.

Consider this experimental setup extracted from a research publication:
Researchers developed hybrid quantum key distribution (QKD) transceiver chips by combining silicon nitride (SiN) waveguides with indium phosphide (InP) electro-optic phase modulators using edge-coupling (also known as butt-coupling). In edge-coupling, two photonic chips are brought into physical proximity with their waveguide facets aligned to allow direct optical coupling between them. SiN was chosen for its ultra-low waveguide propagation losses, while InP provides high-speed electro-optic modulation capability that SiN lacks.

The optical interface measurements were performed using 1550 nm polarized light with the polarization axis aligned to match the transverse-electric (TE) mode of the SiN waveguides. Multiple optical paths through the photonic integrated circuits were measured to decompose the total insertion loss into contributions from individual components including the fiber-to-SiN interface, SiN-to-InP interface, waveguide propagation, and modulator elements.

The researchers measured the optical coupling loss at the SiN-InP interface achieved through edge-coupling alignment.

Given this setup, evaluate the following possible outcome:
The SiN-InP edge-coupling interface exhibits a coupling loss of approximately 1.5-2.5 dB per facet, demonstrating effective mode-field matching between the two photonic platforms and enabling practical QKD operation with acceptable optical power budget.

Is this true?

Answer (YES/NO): NO